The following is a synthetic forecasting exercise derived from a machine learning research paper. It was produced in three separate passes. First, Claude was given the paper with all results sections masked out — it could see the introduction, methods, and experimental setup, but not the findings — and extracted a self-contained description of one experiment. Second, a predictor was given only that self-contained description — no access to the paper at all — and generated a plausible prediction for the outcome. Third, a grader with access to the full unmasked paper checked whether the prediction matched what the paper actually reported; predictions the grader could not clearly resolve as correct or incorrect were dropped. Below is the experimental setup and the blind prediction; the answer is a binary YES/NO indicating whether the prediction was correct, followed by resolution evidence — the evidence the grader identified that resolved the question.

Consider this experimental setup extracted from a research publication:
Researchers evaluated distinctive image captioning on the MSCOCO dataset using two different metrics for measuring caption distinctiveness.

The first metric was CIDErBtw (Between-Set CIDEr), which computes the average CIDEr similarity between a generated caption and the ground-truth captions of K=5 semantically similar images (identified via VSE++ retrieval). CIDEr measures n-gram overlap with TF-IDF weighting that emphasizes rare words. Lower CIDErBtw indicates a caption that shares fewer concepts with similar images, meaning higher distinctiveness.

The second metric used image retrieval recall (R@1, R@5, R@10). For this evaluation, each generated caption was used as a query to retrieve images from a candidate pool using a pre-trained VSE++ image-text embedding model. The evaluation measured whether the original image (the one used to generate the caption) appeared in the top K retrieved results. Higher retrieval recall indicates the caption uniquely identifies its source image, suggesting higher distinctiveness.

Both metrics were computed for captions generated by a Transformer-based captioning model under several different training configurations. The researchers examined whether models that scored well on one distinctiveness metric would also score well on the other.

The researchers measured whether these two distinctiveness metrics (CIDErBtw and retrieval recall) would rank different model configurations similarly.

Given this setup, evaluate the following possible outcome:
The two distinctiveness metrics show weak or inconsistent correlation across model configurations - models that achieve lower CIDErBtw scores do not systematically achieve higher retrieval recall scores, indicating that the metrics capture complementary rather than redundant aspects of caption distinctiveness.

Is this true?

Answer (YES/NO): NO